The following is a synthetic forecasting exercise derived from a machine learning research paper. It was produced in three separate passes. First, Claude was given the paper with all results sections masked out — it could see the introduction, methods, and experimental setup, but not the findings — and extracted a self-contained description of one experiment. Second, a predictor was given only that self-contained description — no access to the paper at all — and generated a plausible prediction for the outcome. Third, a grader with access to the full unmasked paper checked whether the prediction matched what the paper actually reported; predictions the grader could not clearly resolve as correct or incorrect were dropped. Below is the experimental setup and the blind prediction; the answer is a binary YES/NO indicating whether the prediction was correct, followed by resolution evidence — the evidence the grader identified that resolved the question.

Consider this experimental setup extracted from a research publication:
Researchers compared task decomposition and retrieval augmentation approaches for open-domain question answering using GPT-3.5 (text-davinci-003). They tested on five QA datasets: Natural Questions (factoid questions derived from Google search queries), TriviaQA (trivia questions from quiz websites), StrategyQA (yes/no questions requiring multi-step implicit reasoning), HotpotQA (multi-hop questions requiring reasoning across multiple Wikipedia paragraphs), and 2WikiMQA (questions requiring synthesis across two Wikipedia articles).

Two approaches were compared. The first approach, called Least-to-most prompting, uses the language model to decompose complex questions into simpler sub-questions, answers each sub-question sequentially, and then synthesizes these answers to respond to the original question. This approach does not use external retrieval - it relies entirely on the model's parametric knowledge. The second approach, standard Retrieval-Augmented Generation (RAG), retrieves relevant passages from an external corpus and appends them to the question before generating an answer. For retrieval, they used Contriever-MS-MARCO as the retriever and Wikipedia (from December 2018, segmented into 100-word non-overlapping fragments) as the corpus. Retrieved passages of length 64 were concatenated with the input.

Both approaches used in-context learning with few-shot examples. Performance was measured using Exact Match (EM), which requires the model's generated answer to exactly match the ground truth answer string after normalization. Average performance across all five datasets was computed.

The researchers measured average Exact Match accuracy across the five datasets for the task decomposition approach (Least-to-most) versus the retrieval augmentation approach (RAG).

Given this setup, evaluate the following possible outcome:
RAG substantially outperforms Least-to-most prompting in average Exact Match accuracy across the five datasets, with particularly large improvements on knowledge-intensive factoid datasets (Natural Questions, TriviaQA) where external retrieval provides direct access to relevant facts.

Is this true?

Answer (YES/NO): NO